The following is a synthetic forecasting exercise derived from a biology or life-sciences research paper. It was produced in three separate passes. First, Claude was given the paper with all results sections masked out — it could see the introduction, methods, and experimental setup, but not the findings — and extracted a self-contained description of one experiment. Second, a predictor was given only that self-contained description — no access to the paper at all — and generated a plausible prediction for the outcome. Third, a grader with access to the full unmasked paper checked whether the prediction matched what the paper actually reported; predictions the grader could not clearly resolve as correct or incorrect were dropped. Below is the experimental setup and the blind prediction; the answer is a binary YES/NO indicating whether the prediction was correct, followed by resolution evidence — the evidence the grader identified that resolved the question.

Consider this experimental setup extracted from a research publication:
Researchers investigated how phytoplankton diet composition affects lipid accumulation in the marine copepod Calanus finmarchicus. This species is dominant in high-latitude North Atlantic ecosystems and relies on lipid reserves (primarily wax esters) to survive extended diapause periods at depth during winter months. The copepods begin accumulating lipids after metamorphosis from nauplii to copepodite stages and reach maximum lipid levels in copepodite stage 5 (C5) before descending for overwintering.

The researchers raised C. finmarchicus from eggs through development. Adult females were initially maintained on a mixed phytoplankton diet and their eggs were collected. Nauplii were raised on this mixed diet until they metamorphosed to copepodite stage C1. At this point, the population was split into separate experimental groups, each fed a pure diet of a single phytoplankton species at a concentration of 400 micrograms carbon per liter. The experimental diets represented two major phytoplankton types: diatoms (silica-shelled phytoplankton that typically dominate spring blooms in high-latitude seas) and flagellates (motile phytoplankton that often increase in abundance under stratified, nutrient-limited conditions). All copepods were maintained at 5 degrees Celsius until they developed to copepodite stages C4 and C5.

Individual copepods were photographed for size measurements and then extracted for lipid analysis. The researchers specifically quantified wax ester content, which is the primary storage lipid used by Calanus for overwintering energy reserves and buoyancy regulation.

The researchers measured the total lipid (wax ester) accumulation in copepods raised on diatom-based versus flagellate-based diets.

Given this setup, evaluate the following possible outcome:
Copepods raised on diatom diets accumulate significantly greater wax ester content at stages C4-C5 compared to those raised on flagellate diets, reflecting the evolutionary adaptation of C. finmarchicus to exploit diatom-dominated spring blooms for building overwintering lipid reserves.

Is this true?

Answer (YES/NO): YES